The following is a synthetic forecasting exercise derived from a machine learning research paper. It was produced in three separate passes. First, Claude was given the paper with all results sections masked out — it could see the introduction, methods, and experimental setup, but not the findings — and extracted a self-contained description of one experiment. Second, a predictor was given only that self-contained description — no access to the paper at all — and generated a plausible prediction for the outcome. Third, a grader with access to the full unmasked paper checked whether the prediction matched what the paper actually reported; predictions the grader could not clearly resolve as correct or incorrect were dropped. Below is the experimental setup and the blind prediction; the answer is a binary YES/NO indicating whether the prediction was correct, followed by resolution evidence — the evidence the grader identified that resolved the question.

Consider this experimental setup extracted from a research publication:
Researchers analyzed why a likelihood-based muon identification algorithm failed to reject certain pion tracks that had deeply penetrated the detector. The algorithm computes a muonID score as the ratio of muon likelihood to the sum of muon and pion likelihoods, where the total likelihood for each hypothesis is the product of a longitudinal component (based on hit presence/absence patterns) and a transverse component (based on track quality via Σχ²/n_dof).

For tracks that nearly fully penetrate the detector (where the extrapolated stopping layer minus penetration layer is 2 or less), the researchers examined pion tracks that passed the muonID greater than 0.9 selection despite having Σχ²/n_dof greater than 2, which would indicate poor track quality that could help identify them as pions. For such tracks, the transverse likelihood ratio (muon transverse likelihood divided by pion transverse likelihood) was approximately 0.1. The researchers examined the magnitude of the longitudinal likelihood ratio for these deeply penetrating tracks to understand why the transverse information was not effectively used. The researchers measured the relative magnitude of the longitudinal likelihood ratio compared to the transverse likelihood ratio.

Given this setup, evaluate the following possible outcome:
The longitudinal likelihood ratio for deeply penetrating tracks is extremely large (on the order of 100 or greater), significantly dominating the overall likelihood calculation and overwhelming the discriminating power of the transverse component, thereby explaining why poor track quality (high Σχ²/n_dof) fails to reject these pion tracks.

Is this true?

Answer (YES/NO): NO